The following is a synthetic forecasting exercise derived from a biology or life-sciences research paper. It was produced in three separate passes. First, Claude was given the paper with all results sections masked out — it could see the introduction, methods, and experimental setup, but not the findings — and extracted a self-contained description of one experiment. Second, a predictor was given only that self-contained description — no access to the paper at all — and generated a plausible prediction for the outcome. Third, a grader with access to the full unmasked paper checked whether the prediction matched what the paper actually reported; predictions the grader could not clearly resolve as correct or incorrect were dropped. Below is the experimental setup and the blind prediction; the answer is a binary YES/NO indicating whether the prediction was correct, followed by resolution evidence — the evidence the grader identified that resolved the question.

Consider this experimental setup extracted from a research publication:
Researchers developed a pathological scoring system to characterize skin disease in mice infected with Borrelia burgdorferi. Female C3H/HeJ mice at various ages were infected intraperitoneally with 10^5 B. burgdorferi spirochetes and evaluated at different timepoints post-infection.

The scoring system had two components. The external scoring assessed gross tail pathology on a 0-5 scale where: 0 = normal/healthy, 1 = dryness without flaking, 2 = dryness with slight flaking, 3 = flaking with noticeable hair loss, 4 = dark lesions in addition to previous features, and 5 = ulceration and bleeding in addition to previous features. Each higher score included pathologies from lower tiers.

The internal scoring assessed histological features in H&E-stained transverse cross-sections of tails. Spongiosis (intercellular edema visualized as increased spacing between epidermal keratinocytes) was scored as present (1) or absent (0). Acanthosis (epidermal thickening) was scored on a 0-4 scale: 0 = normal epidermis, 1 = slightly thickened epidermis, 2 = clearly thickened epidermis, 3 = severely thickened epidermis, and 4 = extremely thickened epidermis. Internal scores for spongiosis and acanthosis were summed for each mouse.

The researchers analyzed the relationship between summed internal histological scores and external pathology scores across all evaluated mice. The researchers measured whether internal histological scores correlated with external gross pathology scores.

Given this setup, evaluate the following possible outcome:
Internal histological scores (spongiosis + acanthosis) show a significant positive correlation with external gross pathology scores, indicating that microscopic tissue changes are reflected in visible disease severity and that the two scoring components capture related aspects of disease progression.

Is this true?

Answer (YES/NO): YES